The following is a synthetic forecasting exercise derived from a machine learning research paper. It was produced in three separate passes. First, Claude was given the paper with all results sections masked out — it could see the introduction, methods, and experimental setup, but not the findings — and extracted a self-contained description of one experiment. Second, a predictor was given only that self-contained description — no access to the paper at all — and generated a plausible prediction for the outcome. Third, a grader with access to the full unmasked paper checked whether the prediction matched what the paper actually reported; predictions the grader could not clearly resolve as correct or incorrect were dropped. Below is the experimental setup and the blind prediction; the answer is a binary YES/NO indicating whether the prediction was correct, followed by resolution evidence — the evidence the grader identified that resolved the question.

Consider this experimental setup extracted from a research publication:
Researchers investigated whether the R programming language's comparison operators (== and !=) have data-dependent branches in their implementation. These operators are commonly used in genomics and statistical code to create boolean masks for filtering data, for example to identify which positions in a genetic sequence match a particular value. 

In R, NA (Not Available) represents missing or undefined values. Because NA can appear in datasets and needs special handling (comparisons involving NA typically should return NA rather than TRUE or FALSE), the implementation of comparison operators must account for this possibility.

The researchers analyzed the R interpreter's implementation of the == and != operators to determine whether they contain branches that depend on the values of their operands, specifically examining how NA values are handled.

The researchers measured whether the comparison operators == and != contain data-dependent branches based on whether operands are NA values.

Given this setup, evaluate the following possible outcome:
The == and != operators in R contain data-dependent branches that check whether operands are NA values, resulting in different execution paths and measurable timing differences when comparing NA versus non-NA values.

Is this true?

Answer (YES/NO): YES